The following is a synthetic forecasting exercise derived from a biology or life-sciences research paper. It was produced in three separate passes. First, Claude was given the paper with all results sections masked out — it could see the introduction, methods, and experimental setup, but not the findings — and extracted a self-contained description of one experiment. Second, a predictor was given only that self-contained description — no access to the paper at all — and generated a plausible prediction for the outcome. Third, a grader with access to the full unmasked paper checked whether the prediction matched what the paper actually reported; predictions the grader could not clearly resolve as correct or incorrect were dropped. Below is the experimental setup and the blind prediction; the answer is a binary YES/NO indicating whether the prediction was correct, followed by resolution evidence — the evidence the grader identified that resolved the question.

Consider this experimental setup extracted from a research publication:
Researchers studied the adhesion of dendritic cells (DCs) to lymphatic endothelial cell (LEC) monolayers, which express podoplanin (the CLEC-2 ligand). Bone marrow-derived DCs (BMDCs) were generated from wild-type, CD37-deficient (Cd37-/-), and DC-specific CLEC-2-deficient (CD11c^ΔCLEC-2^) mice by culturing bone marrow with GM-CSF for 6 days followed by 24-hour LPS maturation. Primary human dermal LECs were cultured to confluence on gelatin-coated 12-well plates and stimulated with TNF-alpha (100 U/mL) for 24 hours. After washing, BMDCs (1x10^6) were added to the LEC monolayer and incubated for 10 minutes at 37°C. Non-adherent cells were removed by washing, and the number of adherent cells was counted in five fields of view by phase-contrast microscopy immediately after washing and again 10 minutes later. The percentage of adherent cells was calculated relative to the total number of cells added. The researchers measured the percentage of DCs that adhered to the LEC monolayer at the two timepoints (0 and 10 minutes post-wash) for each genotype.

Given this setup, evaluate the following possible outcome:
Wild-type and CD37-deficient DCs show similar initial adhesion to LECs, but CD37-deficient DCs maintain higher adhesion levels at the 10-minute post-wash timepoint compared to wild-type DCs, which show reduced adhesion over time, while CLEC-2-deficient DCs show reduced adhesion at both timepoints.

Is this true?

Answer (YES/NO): NO